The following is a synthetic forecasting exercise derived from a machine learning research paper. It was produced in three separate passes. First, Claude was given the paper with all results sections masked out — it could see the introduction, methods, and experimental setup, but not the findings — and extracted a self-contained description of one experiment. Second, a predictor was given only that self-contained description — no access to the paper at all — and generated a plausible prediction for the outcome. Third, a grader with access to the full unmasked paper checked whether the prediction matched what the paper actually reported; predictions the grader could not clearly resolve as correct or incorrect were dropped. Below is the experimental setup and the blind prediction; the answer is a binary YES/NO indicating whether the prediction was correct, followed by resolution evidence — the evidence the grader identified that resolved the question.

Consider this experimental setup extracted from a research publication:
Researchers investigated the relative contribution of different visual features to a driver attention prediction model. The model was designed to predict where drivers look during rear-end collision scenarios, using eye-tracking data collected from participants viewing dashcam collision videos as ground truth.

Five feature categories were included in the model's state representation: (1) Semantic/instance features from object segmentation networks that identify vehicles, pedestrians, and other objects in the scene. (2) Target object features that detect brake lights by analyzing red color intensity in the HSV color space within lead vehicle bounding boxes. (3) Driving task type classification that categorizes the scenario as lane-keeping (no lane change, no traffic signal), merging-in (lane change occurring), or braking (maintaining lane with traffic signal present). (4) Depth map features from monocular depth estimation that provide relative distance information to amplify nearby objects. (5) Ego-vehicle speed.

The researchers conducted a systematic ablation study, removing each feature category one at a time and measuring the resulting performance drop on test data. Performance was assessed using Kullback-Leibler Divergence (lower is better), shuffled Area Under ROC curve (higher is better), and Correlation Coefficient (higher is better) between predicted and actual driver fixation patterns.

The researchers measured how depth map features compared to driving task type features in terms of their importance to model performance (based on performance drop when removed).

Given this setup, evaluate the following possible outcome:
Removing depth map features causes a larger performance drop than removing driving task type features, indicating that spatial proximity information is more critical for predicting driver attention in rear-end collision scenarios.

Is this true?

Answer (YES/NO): NO